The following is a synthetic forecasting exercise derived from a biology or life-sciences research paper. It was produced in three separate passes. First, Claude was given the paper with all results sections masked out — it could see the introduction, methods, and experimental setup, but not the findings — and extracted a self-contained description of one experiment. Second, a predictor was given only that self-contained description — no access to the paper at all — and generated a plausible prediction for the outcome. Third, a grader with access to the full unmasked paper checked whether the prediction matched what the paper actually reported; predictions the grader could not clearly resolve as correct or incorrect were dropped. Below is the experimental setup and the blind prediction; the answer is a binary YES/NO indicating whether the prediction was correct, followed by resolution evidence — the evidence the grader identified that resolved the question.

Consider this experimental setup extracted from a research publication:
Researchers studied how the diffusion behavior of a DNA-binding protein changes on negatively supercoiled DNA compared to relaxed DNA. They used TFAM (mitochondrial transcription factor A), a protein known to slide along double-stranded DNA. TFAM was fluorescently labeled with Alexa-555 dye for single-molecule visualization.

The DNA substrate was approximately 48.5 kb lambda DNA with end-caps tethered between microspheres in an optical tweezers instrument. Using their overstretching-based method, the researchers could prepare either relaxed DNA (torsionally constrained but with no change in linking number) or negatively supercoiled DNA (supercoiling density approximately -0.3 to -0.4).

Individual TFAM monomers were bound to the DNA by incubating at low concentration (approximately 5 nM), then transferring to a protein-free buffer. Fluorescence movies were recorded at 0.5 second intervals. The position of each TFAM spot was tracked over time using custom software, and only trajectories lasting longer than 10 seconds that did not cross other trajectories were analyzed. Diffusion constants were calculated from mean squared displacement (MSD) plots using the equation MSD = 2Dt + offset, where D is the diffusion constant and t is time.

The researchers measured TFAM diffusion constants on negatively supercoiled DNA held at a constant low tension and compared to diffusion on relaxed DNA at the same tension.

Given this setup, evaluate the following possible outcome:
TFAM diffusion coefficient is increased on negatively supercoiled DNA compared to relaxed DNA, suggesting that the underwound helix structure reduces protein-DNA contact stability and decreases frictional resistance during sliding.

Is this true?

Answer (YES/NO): NO